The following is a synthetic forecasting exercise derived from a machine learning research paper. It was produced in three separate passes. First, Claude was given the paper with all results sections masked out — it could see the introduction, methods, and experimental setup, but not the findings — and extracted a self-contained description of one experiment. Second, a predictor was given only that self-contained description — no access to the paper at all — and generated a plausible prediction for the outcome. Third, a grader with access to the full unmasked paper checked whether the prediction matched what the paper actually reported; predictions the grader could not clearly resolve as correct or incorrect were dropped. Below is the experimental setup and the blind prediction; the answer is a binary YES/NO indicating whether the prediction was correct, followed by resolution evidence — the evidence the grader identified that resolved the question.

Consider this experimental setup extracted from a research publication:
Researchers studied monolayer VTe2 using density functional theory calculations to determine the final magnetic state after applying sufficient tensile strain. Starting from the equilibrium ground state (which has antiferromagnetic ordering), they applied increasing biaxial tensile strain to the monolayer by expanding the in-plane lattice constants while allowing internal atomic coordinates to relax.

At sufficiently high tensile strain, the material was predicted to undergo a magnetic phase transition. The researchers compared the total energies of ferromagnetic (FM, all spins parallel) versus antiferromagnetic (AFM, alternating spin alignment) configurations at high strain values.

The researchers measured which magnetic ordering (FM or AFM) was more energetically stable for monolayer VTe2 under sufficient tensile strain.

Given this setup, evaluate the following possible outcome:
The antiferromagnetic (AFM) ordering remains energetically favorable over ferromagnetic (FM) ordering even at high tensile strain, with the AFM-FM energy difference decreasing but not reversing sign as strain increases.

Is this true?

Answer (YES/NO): NO